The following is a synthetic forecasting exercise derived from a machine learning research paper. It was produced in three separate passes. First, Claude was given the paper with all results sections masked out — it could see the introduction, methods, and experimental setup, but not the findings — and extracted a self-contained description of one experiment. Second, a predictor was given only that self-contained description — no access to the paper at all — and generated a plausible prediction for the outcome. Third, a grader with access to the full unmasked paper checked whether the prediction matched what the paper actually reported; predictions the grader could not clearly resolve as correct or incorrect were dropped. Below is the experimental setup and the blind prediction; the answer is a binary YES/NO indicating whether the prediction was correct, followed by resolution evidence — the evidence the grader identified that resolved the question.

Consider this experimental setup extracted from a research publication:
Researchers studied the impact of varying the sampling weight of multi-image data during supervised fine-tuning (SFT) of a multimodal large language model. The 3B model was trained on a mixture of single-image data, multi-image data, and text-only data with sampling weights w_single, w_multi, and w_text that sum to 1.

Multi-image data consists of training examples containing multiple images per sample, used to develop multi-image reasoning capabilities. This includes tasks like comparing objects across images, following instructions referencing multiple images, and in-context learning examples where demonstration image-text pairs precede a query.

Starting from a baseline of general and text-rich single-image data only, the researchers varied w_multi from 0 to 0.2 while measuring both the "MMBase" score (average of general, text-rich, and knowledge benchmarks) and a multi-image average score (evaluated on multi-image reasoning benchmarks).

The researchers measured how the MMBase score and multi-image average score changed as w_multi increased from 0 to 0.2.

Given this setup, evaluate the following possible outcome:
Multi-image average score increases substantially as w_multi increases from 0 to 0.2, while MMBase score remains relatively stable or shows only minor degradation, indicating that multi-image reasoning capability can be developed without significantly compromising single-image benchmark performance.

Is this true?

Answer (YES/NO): NO